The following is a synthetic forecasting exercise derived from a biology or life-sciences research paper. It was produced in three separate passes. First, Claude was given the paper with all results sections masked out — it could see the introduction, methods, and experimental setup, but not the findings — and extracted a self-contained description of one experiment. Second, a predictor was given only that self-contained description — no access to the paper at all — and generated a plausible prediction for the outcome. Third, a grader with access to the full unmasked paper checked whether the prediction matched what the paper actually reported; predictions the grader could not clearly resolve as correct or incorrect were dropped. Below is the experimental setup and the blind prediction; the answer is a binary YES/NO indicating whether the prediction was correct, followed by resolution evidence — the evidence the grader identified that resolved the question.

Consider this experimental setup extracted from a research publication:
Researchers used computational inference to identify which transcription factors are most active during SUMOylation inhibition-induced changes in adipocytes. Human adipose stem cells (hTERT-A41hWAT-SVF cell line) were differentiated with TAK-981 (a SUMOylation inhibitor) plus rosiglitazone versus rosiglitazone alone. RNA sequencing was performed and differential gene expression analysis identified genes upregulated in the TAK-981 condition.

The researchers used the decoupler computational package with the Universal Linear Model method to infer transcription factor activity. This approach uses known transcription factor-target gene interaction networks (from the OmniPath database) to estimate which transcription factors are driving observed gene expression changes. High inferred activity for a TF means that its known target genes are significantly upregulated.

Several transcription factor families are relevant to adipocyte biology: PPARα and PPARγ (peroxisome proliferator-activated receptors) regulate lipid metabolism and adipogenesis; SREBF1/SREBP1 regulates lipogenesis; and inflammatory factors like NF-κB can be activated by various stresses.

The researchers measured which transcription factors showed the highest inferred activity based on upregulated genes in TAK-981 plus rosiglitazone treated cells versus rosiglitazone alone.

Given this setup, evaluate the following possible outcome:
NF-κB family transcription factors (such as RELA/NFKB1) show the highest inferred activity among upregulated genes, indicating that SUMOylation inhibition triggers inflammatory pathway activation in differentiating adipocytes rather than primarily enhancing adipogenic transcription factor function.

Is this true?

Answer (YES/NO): NO